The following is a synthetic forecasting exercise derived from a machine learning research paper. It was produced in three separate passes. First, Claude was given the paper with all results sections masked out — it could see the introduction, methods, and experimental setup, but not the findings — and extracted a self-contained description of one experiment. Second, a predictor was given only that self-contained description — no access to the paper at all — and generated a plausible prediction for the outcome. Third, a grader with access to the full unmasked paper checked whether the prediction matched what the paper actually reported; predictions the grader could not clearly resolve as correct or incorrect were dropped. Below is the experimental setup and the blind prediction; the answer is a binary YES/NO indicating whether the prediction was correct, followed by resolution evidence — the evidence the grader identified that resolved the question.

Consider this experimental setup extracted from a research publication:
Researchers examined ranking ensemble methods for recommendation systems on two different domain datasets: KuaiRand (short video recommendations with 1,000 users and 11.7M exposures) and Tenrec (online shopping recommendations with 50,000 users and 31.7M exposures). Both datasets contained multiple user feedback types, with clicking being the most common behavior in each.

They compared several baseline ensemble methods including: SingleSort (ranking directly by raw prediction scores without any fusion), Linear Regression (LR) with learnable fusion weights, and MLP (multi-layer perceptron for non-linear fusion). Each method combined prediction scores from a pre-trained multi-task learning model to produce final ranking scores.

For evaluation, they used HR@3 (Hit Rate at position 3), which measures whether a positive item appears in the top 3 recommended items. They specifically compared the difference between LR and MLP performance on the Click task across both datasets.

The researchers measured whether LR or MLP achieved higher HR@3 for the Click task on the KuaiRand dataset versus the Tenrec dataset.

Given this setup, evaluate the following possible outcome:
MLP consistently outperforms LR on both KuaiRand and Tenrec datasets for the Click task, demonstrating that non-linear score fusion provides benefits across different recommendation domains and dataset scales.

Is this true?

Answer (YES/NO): NO